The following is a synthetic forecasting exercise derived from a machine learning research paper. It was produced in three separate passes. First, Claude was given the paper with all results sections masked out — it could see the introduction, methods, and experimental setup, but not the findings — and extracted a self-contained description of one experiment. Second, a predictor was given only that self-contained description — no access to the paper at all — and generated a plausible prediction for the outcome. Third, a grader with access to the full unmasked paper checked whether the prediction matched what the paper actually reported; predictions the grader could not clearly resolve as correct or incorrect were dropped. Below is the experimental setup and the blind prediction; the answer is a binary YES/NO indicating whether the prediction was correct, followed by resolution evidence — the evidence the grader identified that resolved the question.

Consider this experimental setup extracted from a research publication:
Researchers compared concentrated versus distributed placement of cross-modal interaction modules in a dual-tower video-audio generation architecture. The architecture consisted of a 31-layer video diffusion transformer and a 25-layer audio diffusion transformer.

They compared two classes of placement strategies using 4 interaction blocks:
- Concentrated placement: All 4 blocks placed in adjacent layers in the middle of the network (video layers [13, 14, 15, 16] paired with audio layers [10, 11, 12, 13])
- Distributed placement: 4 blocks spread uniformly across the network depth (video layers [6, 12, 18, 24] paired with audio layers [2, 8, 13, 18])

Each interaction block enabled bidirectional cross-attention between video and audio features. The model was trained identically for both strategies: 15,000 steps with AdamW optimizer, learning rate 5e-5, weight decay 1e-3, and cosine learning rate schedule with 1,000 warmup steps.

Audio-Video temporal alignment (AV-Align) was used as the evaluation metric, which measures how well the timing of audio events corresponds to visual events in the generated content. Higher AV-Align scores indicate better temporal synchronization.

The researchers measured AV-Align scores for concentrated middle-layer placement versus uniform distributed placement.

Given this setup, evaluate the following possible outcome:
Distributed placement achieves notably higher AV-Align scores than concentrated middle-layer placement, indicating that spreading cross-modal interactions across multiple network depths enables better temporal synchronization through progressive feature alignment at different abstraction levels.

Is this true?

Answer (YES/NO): NO